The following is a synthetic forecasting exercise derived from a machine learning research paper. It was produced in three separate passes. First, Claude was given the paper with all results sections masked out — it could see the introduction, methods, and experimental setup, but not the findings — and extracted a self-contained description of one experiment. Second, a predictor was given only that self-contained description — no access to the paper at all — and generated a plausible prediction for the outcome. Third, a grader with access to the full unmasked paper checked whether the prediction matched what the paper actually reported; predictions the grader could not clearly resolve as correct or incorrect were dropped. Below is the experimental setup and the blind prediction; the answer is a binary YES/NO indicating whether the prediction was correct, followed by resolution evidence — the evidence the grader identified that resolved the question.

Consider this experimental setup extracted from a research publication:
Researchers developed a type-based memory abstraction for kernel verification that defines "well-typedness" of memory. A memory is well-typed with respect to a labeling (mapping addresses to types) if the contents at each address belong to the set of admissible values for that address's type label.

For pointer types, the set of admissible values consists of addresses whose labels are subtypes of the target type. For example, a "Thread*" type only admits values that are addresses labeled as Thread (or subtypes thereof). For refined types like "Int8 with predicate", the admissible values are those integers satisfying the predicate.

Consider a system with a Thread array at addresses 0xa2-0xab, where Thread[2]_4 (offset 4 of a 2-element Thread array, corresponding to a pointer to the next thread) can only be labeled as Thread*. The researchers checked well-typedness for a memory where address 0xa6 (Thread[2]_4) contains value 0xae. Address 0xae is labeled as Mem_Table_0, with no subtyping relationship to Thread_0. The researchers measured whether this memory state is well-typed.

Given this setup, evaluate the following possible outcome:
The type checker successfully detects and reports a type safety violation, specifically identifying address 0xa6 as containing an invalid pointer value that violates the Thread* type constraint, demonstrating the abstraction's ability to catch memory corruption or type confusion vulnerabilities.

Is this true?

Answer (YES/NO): NO